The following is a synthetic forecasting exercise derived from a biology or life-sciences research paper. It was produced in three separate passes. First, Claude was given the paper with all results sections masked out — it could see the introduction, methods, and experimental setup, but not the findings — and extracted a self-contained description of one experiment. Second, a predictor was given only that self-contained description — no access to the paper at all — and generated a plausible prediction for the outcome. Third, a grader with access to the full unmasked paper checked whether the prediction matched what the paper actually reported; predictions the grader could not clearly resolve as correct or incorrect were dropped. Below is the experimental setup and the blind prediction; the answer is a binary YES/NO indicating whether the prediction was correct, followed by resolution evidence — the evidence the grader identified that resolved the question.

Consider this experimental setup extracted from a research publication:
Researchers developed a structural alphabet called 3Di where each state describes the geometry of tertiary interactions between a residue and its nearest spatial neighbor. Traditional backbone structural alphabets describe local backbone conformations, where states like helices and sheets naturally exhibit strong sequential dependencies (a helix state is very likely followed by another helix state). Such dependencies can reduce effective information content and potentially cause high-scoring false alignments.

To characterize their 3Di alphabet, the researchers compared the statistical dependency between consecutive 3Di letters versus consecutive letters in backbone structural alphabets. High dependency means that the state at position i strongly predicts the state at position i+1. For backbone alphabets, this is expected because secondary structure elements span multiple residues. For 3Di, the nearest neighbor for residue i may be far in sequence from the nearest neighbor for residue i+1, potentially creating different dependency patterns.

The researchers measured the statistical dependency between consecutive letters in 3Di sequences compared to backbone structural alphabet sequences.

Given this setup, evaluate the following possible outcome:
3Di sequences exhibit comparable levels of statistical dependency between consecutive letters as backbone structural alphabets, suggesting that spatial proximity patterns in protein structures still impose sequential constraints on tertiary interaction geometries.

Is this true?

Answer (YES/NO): NO